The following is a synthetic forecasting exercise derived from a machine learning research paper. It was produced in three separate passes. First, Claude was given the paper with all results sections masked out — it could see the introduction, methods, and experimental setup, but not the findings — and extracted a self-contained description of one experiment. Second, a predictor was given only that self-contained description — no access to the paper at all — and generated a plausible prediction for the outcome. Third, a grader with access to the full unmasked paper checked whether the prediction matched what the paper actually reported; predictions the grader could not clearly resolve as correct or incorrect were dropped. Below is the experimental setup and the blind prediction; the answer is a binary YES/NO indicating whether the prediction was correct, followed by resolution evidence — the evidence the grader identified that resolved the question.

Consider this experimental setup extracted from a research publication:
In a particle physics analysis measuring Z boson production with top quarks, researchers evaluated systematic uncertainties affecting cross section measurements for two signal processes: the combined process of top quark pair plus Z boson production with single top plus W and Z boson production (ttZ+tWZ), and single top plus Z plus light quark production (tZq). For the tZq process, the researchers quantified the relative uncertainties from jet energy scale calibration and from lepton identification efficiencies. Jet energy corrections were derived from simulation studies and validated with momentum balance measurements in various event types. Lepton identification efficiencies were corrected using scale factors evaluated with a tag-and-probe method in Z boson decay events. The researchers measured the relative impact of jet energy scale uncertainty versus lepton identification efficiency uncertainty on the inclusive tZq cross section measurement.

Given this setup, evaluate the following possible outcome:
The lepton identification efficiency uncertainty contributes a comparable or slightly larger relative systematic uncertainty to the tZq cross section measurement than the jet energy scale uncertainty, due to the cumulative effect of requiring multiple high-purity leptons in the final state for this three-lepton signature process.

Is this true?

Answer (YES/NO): NO